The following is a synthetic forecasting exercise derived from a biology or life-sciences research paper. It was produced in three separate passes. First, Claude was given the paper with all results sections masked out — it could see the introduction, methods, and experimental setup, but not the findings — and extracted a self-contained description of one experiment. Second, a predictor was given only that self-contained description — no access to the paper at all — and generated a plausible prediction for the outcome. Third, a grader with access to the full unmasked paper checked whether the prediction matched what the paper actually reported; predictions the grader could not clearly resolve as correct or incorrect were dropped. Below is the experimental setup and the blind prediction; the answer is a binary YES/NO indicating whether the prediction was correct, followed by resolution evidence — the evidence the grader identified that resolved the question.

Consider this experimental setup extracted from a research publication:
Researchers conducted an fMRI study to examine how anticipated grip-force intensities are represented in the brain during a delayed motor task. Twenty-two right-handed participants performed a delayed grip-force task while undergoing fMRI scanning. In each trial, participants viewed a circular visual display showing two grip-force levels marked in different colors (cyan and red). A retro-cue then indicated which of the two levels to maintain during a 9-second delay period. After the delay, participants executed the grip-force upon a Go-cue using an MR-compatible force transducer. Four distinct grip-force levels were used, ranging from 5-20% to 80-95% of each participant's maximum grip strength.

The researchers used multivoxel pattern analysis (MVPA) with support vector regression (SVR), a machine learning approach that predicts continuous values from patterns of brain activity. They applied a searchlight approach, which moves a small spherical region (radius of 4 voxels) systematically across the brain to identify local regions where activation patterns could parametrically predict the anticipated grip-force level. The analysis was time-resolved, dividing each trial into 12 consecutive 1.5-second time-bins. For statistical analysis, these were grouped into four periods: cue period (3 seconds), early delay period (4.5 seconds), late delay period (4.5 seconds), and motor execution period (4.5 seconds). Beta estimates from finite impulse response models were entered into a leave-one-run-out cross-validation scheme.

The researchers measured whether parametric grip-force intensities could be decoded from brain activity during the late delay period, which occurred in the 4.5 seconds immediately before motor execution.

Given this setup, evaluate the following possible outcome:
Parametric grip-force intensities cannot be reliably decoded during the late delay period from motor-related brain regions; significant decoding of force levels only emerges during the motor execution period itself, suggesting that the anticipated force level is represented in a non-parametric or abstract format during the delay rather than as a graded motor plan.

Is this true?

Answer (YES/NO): NO